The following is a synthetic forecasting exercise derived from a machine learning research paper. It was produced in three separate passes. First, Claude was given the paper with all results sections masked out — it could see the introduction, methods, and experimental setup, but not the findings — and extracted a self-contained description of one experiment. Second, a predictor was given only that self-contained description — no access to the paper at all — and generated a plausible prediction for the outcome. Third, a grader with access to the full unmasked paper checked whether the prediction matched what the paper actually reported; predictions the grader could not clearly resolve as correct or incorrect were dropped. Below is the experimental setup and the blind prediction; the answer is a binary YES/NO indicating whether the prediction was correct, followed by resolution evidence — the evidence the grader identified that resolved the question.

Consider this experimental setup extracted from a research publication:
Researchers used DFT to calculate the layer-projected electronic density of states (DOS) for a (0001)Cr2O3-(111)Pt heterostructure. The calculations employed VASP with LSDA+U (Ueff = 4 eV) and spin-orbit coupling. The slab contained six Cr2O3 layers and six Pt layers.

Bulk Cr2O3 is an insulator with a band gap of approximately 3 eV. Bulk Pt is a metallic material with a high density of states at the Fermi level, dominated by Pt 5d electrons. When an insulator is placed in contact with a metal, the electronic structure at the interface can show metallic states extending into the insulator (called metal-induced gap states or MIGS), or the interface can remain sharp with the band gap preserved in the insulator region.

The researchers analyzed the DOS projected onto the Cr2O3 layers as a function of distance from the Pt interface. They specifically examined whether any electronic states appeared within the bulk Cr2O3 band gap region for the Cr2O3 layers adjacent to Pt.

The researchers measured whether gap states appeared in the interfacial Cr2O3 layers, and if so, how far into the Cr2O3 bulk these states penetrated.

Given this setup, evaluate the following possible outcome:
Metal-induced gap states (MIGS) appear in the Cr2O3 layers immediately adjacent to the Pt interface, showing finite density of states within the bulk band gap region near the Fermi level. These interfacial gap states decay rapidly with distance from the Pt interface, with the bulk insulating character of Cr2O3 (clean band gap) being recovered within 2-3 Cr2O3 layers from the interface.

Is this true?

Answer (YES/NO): YES